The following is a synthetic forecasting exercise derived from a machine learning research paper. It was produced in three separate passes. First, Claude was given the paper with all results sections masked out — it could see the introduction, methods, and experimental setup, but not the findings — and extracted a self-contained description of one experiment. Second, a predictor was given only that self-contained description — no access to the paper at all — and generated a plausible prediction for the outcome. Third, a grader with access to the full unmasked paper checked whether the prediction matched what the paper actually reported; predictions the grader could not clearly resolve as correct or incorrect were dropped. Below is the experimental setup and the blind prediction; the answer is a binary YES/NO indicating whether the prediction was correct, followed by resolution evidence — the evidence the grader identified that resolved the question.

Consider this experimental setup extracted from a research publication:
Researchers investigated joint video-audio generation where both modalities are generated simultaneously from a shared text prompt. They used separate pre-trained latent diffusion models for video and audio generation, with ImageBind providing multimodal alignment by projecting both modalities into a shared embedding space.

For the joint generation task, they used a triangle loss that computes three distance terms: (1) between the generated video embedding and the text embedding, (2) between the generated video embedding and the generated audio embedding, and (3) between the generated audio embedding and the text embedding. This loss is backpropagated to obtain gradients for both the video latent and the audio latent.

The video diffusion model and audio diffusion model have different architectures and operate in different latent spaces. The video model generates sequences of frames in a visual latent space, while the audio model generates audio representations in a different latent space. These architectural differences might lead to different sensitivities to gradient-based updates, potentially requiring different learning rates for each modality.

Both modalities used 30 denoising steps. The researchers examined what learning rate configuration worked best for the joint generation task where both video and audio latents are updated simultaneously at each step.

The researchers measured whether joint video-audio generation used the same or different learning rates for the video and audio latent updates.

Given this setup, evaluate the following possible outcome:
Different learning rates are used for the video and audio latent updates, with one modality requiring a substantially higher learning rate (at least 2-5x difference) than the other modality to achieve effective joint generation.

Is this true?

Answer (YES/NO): YES